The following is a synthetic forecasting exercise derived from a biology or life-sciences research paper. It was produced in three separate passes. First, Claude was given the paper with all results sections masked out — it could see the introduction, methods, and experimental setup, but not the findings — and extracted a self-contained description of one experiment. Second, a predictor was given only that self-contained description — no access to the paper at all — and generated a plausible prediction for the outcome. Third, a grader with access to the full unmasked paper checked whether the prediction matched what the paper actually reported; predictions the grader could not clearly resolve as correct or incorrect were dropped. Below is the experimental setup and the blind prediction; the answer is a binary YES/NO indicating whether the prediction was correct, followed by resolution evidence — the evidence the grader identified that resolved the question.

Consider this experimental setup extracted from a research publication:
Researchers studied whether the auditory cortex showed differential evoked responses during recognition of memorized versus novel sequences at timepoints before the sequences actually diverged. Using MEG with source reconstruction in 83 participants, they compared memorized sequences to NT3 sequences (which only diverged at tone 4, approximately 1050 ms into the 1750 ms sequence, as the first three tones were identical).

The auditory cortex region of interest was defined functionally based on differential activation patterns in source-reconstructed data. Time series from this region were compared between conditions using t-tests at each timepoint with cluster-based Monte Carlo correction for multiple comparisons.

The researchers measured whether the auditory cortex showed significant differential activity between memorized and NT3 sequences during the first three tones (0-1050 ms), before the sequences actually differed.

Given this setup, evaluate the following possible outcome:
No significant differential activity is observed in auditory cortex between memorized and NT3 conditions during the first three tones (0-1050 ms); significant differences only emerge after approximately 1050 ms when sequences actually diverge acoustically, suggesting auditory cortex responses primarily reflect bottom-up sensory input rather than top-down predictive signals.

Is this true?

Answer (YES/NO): YES